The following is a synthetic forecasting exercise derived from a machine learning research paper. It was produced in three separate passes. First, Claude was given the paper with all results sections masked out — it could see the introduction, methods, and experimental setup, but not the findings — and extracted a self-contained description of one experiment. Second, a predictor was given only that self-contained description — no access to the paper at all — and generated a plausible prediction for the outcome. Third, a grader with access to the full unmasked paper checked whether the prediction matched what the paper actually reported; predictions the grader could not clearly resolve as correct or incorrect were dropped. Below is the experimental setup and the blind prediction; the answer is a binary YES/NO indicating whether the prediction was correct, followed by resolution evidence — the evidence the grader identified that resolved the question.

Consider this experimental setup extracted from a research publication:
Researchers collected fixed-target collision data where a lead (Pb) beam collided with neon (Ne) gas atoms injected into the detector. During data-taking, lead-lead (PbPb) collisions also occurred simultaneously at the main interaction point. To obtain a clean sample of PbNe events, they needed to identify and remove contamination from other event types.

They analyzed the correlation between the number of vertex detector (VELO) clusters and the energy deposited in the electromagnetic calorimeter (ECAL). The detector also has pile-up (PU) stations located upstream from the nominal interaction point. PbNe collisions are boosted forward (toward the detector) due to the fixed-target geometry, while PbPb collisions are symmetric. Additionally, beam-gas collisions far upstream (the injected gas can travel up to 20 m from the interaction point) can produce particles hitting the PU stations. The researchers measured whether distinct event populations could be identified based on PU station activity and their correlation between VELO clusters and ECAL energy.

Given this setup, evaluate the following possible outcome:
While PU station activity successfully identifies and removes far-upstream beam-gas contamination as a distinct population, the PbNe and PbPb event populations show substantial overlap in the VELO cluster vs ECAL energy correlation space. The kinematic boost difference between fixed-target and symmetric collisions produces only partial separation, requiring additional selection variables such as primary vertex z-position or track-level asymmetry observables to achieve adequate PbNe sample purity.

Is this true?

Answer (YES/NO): NO